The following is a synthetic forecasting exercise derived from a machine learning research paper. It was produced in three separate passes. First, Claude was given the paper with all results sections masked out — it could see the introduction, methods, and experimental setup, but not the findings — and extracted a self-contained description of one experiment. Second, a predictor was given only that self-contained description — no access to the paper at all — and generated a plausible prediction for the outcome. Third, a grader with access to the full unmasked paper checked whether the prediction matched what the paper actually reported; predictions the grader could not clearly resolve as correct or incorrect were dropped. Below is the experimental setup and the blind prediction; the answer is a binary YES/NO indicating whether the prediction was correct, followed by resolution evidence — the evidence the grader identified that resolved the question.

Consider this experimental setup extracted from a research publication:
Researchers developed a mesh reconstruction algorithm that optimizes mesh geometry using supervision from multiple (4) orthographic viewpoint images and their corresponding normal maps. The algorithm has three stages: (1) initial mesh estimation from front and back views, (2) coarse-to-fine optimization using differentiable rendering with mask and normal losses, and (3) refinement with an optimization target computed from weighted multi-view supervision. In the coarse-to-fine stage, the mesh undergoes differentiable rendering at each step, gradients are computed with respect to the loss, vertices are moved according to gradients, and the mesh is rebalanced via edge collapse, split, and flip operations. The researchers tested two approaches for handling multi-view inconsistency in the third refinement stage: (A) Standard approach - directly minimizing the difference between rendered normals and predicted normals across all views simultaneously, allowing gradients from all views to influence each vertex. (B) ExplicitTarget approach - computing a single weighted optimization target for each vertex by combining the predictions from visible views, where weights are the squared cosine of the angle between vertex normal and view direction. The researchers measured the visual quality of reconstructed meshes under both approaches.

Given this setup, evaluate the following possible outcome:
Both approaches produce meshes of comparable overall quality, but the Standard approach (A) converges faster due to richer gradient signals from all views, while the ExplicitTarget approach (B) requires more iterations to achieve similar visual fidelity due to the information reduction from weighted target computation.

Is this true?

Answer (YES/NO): NO